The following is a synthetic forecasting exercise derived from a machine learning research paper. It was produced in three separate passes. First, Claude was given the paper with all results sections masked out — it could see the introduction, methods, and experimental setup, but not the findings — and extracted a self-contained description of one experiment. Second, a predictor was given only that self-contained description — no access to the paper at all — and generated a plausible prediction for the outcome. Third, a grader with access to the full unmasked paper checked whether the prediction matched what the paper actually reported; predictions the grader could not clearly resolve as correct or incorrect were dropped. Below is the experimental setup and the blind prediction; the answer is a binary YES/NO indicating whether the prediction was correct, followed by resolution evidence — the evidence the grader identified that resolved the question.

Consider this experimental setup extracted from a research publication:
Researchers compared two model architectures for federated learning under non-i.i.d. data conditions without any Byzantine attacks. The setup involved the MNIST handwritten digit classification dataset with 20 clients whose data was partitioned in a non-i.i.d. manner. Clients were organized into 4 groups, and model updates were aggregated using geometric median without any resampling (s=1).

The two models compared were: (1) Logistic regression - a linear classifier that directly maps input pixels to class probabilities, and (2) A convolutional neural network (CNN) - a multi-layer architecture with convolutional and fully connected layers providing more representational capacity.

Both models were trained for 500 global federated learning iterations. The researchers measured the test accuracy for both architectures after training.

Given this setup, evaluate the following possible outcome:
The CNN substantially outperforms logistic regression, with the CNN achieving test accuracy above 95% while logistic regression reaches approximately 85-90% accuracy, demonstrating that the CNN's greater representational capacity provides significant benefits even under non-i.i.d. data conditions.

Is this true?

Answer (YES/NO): NO